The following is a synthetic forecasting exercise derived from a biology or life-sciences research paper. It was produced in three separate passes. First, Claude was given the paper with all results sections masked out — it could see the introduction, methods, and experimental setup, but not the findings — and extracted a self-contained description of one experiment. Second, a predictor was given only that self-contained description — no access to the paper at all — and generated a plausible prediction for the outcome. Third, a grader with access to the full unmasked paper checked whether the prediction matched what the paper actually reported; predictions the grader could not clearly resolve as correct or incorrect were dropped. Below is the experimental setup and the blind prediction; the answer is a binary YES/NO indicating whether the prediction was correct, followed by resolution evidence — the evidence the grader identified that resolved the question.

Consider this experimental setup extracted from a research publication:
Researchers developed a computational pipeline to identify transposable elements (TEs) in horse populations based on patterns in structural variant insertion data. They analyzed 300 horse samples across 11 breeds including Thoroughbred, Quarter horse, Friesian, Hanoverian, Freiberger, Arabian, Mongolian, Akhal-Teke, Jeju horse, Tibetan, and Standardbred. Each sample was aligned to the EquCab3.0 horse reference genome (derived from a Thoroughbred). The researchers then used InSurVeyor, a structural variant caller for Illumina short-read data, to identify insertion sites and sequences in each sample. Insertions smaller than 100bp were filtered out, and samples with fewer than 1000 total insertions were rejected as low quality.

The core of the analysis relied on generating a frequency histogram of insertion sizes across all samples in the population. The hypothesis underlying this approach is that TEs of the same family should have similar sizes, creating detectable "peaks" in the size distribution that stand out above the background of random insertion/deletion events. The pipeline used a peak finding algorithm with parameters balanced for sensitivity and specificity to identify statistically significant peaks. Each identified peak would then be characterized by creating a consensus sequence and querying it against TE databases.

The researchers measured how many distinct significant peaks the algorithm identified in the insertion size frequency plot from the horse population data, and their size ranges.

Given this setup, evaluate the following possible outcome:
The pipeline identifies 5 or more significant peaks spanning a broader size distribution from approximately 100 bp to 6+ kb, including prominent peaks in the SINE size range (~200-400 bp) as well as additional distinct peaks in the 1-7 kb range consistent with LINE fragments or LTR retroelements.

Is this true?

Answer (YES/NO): YES